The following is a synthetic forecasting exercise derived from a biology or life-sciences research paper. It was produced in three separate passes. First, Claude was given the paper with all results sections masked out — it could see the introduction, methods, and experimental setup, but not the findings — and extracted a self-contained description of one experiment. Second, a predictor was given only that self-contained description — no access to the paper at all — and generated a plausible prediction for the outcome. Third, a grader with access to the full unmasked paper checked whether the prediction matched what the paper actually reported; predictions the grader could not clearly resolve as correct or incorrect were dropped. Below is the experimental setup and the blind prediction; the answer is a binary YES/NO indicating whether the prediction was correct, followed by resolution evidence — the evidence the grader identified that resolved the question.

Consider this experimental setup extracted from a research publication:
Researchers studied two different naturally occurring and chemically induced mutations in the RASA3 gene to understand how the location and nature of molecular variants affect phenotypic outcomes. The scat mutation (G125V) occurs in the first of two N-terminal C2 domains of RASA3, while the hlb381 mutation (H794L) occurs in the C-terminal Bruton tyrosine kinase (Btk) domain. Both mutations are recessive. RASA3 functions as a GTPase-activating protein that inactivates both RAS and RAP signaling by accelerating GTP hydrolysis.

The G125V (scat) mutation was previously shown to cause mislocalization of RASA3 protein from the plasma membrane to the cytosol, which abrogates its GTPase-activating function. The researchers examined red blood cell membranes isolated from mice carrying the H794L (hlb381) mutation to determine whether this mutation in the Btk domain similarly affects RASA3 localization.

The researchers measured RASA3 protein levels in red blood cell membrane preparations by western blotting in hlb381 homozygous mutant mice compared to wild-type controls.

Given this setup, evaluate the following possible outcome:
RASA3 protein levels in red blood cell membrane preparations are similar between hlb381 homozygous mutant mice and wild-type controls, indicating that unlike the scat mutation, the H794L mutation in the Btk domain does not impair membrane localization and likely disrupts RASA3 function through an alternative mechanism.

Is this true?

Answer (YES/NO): NO